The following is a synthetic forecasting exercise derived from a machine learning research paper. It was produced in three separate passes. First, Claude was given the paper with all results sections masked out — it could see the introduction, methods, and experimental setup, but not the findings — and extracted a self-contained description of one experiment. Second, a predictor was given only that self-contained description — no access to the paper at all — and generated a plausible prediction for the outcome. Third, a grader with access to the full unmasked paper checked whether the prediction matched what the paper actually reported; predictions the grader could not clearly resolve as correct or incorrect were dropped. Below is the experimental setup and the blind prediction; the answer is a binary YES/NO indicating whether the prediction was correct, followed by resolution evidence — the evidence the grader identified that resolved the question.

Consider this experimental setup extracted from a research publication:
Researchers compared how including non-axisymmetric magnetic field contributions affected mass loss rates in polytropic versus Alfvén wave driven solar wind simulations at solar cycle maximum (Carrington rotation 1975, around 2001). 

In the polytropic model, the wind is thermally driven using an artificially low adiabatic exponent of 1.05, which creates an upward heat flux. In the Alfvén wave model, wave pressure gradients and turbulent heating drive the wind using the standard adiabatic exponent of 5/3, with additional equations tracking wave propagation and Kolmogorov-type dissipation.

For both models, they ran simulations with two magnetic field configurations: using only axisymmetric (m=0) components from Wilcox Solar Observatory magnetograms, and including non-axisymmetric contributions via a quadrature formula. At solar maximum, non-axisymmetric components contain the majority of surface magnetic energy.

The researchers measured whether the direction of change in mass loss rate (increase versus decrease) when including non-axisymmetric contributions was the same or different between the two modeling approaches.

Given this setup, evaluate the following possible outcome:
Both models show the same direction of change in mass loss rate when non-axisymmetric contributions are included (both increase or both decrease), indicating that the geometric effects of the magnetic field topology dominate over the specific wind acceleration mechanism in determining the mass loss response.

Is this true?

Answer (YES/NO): NO